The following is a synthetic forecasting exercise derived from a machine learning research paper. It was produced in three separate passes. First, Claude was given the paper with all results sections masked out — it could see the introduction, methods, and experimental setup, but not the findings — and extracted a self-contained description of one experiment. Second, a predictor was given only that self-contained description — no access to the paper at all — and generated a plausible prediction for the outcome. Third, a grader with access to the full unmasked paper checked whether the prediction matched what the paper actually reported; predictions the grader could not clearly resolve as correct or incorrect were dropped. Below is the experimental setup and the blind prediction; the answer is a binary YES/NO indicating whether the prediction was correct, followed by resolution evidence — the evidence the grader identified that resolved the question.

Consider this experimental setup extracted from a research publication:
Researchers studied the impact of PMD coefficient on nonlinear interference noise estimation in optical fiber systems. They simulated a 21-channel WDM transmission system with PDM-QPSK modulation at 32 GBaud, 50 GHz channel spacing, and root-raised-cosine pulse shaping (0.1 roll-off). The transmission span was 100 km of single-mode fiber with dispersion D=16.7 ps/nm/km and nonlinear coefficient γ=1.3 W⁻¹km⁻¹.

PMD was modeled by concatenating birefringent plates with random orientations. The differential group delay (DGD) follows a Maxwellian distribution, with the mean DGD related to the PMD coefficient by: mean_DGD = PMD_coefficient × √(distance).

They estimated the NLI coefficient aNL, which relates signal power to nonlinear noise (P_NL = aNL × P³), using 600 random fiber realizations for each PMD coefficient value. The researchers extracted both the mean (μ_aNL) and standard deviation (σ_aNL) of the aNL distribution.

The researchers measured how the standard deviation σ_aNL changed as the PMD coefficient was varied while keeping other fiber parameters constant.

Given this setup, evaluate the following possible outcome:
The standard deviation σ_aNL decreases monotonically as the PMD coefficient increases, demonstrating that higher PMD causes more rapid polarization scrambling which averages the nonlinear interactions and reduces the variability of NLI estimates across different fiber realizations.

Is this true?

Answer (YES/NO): NO